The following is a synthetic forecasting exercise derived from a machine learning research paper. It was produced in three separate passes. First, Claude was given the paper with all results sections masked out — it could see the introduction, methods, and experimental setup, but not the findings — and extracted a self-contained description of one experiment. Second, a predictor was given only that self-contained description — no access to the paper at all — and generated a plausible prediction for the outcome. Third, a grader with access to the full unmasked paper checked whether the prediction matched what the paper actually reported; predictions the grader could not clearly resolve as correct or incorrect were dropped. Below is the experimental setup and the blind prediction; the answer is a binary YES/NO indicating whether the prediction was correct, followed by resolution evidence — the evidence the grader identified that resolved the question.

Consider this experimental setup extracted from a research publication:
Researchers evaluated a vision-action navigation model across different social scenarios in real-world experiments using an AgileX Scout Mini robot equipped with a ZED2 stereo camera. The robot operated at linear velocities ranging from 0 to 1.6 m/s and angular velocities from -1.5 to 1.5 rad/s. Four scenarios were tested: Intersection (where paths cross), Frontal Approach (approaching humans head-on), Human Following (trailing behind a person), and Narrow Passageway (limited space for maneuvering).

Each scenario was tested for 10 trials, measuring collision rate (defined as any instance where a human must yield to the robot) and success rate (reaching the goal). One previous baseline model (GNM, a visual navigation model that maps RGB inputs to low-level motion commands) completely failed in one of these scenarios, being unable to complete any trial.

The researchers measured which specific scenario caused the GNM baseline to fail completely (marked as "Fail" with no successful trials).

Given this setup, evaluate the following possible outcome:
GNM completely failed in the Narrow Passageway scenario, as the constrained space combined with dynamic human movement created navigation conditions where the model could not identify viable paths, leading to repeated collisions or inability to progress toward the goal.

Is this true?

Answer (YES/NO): NO